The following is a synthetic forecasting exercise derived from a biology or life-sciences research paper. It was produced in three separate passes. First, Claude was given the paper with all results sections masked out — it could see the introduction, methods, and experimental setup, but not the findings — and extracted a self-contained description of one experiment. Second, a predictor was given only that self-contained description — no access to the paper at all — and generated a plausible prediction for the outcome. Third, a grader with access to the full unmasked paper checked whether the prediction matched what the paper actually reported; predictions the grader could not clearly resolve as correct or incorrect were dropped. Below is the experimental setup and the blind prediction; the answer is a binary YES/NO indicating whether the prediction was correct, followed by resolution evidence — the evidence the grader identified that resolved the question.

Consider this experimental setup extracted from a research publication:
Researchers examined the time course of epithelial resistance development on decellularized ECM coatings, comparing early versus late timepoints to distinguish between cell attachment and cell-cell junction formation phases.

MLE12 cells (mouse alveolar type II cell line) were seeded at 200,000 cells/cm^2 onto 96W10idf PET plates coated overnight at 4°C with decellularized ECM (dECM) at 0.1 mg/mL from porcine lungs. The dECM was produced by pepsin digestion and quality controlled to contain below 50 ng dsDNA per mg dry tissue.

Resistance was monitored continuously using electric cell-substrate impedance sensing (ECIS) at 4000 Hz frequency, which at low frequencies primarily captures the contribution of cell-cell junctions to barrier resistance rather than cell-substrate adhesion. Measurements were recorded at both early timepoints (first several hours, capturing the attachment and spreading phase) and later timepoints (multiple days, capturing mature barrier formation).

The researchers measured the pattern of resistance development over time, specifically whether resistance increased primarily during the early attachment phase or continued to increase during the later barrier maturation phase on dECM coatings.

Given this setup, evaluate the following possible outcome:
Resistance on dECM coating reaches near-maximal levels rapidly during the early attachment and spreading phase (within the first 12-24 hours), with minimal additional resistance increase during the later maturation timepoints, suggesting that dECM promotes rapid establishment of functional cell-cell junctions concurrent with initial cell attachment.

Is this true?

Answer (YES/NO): NO